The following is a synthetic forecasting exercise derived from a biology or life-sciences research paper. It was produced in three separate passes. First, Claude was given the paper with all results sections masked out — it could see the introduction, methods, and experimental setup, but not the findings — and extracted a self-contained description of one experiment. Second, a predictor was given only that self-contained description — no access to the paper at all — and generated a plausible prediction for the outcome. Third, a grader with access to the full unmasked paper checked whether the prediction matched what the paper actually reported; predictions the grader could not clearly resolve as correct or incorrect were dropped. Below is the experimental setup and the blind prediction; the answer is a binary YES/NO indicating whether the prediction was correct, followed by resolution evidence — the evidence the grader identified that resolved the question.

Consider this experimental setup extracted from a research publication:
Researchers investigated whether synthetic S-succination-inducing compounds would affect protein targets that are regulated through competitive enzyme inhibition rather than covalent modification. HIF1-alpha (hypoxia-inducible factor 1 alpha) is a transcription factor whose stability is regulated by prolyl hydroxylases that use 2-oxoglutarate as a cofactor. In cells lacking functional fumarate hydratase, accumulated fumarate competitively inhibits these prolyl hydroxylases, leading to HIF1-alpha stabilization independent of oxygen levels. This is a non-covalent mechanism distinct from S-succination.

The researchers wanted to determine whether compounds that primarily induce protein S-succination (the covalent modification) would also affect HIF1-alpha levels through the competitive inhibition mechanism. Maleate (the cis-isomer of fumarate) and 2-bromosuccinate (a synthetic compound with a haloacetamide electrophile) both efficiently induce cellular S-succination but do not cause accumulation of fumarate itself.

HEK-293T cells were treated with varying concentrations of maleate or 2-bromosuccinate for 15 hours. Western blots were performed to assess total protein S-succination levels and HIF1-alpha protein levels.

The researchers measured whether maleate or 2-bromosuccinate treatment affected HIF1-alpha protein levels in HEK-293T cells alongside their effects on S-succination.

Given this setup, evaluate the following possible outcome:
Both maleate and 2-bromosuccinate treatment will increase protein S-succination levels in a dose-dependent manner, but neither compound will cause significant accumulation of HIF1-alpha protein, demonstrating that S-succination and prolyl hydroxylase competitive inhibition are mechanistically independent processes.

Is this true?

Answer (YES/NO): NO